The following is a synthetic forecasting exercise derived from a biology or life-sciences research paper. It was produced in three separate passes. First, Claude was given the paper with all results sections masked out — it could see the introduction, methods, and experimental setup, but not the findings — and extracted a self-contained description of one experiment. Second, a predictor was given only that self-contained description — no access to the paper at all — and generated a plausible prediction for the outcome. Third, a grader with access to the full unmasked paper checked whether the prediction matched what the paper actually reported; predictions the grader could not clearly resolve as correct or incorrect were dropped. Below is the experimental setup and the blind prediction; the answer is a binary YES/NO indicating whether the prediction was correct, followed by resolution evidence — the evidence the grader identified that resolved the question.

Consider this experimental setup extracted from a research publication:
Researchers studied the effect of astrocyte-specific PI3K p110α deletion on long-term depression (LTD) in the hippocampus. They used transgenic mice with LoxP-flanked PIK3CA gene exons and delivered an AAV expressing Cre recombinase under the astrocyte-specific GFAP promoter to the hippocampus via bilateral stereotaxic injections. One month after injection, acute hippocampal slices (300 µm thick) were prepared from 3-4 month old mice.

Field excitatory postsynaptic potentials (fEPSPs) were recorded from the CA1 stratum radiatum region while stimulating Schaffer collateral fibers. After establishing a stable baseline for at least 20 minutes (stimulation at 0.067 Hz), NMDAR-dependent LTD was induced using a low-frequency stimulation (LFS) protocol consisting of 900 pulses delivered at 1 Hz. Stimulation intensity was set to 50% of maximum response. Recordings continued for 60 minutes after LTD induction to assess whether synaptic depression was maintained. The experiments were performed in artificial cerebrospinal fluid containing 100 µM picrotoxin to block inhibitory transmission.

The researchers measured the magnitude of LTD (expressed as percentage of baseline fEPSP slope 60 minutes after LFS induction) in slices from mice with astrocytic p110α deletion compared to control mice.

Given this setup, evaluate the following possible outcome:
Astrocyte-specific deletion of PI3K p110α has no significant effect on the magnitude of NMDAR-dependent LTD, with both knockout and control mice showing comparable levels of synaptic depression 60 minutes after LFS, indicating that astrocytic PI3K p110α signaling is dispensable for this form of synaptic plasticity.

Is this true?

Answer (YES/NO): YES